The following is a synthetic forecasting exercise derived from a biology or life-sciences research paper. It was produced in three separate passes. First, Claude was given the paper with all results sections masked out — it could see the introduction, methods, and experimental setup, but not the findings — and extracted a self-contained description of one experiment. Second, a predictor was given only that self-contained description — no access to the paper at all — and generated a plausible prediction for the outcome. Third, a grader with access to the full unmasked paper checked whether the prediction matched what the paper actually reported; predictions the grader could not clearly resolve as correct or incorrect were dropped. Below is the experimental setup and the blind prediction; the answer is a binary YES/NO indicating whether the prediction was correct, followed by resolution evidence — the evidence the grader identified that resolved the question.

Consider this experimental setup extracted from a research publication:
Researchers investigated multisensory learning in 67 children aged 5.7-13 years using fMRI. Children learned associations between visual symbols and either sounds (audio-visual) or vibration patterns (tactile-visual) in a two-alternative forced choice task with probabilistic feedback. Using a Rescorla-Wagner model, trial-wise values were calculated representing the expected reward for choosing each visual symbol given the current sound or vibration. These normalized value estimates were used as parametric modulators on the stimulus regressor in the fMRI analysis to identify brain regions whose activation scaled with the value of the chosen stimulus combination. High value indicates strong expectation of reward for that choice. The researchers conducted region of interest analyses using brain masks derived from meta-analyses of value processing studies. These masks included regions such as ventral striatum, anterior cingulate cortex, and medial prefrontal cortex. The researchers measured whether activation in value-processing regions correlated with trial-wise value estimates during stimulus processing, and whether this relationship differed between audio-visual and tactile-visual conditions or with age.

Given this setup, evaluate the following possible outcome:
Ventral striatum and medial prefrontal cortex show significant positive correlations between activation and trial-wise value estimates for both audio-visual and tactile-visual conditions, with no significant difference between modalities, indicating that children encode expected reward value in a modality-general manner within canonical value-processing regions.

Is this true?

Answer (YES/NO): NO